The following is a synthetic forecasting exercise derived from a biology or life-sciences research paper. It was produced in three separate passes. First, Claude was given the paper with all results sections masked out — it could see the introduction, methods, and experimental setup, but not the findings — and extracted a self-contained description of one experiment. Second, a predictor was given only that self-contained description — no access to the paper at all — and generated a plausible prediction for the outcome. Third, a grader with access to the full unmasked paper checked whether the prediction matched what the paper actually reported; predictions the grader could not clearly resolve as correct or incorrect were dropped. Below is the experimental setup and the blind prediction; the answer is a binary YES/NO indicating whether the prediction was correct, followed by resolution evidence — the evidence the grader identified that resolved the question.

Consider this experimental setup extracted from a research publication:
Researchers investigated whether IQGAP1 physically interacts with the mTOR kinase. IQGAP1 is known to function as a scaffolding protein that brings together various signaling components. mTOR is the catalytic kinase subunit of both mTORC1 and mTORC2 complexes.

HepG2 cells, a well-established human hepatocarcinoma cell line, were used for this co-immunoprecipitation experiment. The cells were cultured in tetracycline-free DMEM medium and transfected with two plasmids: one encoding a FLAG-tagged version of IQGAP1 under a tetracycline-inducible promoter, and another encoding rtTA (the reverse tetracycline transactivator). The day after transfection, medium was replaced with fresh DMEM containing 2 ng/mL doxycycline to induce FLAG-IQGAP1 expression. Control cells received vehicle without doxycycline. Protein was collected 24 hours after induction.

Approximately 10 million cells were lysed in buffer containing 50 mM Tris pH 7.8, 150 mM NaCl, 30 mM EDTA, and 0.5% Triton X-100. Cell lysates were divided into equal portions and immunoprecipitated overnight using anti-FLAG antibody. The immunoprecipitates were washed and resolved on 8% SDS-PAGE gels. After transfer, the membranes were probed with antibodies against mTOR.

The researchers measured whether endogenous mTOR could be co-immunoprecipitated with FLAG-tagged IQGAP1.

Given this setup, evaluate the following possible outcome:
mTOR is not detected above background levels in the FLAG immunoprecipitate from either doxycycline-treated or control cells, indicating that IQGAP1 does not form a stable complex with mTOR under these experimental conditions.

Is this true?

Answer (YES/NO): NO